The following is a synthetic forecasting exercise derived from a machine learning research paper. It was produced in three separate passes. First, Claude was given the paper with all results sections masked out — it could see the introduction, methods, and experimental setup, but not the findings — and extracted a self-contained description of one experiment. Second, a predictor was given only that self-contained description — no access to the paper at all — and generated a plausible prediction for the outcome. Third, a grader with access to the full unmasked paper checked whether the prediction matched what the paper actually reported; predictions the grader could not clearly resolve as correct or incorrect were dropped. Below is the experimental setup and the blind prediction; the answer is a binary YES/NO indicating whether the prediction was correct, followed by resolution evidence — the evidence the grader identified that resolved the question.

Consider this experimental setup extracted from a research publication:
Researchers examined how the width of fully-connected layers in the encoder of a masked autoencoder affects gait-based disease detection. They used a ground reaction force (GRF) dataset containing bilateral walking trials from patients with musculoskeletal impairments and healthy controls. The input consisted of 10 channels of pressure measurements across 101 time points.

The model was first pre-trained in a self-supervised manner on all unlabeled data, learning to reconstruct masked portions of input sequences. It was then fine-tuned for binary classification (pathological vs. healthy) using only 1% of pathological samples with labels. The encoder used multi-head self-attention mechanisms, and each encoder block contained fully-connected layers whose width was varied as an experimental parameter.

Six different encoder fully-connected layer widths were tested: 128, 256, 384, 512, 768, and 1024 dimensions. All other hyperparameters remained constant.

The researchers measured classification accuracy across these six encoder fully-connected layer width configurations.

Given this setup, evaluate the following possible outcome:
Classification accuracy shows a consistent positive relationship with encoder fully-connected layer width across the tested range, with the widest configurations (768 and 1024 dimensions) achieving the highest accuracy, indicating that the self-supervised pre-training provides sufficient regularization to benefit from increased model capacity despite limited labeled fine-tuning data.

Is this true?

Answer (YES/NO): NO